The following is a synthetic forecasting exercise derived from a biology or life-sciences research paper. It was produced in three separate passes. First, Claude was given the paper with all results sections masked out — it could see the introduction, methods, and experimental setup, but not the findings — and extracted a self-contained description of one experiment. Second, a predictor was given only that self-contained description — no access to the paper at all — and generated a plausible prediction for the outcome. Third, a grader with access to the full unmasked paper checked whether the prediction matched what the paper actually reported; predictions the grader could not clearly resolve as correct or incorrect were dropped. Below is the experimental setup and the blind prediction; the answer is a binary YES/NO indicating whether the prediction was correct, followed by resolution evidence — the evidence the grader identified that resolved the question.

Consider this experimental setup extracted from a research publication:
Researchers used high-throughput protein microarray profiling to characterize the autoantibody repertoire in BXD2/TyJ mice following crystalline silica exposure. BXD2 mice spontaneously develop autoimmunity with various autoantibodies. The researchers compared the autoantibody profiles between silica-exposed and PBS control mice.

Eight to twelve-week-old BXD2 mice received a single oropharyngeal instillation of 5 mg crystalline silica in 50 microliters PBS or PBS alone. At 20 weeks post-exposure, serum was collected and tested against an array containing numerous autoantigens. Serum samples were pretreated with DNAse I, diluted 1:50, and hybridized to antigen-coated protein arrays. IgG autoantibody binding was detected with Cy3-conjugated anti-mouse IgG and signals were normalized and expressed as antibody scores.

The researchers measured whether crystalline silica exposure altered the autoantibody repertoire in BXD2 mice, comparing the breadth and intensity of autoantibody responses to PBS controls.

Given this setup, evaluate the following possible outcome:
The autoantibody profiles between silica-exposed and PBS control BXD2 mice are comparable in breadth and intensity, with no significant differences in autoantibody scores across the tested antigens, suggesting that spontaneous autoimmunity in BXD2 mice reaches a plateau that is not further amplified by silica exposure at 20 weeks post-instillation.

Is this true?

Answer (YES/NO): NO